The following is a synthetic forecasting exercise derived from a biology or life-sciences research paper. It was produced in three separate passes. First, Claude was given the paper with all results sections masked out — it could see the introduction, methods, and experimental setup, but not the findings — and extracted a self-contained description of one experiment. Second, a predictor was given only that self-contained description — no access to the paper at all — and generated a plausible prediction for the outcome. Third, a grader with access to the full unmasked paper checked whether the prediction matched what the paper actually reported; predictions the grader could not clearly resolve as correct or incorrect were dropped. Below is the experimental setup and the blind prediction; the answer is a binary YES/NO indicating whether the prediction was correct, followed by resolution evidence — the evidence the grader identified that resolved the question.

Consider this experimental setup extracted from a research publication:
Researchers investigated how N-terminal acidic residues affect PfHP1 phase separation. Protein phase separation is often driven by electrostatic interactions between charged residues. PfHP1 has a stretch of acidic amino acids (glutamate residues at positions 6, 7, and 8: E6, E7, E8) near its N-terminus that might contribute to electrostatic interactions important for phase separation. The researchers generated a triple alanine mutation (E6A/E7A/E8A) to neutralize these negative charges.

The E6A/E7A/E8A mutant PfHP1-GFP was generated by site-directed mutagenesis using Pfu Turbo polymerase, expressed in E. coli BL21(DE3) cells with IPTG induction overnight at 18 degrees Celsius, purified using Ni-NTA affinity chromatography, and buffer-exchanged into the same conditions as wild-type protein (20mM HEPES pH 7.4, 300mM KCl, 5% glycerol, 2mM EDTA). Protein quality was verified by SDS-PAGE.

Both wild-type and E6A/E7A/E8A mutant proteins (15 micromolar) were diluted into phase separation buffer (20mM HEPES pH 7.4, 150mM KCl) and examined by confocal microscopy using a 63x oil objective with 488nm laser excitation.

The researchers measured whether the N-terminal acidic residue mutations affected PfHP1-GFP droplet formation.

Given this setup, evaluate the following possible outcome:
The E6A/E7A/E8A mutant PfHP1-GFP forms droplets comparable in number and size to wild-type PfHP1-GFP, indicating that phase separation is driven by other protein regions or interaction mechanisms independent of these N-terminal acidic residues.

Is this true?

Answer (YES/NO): NO